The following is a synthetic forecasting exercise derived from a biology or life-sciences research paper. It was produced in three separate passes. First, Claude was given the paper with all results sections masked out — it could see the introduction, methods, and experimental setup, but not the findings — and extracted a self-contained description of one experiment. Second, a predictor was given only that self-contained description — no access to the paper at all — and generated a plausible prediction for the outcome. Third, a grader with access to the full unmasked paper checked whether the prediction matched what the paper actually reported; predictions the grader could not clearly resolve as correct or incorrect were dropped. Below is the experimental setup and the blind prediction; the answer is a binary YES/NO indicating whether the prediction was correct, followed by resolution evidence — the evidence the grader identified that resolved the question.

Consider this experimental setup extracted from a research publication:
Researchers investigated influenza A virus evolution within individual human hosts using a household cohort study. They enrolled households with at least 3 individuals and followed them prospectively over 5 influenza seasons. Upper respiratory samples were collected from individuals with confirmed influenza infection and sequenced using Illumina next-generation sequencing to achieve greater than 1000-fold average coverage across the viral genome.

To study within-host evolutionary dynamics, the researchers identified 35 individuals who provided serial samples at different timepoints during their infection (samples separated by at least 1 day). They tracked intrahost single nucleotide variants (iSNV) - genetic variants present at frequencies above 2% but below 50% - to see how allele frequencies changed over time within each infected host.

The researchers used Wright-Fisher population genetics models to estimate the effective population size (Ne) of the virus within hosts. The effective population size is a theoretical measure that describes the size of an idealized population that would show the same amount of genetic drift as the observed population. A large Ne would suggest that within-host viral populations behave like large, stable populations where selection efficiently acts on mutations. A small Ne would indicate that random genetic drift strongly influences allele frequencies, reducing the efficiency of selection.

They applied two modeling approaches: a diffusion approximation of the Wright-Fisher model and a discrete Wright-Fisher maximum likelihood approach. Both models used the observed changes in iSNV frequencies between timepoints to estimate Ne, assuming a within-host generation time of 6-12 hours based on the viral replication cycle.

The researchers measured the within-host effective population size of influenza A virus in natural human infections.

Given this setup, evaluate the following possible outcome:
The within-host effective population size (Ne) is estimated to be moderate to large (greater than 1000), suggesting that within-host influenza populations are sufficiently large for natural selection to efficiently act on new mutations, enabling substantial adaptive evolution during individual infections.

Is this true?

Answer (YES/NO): NO